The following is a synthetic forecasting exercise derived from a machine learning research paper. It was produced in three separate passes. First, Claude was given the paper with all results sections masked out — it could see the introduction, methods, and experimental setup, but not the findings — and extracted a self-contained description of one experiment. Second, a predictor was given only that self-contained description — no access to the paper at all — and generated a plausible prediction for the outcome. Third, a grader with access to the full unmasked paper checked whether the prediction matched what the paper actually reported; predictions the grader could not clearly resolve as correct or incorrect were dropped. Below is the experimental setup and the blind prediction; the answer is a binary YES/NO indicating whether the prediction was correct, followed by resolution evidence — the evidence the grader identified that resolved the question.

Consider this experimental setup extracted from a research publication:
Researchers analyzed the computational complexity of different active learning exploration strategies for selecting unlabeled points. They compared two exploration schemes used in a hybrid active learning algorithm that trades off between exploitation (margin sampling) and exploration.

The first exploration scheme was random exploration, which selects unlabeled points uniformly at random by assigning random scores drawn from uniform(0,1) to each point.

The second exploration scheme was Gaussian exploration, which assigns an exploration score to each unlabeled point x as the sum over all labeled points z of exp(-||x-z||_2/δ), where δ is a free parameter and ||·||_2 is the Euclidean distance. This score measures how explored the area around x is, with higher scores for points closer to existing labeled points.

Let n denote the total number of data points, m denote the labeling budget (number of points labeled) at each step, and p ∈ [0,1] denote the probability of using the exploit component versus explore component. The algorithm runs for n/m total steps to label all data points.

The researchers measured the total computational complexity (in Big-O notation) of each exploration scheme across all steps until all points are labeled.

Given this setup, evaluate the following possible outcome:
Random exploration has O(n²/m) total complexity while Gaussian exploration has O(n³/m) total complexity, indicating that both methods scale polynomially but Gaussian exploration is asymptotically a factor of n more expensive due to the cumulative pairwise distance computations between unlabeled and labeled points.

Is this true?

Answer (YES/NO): NO